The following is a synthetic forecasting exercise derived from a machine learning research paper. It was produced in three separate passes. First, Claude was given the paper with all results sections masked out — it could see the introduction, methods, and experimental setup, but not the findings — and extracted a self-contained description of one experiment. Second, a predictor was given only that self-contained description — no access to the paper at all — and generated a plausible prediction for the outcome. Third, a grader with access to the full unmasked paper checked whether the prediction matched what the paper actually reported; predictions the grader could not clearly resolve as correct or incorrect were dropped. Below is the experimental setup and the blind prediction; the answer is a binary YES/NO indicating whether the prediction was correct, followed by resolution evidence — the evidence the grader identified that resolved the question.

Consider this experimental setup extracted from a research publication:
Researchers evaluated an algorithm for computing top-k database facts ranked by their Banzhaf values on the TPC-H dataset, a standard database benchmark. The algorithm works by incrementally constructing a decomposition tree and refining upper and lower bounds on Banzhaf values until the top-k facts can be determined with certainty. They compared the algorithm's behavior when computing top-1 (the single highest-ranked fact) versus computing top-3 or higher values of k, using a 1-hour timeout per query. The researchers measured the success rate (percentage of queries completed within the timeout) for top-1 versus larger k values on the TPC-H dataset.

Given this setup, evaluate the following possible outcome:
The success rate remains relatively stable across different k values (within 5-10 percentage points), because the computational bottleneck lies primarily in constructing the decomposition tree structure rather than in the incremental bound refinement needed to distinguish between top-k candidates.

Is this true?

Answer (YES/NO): YES